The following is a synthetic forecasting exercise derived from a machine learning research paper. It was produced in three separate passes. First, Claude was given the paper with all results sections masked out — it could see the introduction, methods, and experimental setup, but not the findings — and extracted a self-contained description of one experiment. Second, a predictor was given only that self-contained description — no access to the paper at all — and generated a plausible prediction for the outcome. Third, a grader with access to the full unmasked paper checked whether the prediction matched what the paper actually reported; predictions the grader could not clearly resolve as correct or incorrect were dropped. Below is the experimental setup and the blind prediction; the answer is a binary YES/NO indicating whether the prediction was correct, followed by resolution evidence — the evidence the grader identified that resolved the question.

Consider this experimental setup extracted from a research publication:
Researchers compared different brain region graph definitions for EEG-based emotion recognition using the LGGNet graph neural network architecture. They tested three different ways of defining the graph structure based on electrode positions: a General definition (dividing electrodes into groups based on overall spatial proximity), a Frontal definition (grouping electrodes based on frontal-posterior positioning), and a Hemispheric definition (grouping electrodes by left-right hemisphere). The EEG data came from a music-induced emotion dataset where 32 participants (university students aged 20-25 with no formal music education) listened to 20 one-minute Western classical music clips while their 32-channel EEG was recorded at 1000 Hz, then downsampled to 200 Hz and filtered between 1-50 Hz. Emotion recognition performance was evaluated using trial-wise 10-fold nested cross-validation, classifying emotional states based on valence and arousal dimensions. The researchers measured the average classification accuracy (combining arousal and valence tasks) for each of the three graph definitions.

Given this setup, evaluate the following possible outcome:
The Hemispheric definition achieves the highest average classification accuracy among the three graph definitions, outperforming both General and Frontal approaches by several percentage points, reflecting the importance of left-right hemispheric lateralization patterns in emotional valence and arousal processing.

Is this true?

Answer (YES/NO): NO